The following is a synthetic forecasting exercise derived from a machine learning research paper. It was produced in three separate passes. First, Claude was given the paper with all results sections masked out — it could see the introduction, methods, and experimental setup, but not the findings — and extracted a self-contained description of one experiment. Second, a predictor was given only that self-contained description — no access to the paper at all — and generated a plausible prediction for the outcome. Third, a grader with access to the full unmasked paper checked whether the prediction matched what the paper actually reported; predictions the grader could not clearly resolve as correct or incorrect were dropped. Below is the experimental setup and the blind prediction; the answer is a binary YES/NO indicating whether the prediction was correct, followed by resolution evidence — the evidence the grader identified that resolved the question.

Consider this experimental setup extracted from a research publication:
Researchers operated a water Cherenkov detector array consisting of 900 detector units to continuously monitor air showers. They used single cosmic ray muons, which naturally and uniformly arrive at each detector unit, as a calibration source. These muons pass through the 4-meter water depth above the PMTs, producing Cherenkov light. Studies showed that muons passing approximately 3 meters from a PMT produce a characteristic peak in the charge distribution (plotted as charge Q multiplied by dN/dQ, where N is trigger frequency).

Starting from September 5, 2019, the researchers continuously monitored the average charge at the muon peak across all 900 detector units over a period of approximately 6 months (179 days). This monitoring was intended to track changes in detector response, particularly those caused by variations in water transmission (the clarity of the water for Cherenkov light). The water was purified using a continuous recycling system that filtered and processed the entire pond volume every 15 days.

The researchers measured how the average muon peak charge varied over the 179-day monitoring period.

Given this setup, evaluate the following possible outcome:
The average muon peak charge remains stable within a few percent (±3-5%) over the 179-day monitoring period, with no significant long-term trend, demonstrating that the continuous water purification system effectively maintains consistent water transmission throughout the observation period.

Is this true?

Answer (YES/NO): NO